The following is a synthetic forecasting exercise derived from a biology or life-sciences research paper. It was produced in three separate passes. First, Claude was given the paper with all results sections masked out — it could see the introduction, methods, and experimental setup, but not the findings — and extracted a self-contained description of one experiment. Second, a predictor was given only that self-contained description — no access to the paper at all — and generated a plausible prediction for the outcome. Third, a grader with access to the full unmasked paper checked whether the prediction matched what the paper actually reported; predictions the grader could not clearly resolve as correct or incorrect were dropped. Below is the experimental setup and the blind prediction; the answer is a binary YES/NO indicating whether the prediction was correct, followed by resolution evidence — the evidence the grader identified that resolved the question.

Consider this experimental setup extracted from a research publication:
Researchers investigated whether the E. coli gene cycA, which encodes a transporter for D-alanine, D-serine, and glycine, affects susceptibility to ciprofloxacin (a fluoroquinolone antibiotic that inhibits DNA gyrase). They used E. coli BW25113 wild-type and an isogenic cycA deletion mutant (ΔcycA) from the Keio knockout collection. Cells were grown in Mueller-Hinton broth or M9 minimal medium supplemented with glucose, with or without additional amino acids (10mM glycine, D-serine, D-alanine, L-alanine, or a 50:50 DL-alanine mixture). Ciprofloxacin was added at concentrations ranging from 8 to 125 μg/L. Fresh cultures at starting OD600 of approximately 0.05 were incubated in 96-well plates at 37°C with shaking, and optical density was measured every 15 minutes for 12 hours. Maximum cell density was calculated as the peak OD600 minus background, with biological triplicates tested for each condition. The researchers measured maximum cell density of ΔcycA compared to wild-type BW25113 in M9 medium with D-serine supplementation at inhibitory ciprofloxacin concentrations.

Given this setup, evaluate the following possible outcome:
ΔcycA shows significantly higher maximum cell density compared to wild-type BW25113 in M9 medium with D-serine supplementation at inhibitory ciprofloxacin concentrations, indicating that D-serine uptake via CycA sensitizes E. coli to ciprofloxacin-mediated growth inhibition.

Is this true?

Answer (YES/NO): YES